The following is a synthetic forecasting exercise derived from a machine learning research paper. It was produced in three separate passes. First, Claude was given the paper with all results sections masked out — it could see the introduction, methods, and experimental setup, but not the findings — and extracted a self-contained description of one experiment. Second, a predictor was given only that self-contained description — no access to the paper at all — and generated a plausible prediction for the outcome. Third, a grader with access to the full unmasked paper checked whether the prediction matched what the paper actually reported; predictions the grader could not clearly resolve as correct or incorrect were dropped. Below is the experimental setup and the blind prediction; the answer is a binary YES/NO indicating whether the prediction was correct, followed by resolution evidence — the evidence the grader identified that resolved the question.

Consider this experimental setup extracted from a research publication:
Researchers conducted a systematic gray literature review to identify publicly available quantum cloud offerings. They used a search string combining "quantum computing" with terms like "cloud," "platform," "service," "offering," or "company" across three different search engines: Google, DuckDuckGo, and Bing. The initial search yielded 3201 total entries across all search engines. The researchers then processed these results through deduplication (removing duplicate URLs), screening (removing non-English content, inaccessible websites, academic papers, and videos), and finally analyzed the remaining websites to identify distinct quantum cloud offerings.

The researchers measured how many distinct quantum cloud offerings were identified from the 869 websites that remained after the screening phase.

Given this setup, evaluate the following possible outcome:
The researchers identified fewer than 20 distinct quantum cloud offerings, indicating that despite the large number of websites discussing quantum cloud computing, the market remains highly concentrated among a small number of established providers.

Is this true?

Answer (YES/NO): NO